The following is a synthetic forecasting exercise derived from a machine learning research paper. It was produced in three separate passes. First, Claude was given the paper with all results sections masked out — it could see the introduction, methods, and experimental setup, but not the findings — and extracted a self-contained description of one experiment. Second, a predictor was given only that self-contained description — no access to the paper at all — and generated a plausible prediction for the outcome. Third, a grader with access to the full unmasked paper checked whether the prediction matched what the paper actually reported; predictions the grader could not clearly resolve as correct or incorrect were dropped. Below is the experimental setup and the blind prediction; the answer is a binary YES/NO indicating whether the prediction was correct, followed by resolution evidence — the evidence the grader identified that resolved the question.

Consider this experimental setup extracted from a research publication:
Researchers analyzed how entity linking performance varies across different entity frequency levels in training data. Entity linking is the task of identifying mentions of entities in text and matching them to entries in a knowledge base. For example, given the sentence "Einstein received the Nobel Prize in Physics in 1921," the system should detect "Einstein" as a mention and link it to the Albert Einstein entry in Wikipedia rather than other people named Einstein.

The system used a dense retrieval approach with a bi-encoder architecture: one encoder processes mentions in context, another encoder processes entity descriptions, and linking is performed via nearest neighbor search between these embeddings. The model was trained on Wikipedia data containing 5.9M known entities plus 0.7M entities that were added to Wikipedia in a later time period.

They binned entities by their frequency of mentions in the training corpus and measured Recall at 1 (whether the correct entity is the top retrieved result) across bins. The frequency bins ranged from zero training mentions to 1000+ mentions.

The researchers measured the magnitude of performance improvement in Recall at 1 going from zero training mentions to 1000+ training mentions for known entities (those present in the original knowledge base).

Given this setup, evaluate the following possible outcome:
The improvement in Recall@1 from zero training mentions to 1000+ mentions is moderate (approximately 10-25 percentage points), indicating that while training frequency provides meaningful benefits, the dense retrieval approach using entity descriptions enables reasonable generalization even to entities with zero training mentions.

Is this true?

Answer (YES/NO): NO